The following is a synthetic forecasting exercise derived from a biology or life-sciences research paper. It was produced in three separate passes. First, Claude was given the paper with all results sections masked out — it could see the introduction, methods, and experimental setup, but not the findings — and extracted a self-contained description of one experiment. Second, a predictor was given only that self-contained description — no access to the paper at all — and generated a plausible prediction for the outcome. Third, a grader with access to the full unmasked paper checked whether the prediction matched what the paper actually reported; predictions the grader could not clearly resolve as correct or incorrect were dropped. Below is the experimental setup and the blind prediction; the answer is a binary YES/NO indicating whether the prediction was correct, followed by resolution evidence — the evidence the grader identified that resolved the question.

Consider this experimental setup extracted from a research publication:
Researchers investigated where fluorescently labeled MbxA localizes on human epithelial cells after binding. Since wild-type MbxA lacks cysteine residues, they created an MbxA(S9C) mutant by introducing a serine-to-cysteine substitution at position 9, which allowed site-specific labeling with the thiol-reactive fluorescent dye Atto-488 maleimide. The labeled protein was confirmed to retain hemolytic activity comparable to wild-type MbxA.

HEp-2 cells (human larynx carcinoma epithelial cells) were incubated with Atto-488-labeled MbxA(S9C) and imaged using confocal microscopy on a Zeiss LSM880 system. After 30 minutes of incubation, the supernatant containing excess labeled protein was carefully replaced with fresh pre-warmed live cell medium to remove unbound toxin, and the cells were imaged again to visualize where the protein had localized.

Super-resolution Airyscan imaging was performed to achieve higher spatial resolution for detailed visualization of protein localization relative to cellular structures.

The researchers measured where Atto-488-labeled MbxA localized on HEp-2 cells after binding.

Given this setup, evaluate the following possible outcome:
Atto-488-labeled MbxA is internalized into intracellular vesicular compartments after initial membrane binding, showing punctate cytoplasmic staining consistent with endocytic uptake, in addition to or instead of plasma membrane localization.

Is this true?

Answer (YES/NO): NO